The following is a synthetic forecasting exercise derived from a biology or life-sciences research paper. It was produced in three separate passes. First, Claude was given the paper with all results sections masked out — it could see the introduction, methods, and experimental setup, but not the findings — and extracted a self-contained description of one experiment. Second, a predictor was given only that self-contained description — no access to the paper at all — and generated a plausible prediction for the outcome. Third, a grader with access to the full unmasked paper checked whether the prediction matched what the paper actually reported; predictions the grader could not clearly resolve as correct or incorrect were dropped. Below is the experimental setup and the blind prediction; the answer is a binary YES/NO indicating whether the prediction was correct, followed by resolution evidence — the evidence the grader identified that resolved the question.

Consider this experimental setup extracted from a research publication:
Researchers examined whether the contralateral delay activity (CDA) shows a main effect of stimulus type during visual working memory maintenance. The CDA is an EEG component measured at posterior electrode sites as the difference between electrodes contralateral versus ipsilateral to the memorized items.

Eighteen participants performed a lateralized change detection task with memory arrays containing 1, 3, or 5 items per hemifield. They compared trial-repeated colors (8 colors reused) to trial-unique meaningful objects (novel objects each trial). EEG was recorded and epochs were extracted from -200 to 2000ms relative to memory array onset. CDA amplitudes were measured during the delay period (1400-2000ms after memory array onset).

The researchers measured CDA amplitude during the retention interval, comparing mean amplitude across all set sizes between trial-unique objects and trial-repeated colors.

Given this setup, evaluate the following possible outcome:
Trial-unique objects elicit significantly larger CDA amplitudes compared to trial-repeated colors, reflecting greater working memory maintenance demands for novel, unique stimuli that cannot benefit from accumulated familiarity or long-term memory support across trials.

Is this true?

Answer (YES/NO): NO